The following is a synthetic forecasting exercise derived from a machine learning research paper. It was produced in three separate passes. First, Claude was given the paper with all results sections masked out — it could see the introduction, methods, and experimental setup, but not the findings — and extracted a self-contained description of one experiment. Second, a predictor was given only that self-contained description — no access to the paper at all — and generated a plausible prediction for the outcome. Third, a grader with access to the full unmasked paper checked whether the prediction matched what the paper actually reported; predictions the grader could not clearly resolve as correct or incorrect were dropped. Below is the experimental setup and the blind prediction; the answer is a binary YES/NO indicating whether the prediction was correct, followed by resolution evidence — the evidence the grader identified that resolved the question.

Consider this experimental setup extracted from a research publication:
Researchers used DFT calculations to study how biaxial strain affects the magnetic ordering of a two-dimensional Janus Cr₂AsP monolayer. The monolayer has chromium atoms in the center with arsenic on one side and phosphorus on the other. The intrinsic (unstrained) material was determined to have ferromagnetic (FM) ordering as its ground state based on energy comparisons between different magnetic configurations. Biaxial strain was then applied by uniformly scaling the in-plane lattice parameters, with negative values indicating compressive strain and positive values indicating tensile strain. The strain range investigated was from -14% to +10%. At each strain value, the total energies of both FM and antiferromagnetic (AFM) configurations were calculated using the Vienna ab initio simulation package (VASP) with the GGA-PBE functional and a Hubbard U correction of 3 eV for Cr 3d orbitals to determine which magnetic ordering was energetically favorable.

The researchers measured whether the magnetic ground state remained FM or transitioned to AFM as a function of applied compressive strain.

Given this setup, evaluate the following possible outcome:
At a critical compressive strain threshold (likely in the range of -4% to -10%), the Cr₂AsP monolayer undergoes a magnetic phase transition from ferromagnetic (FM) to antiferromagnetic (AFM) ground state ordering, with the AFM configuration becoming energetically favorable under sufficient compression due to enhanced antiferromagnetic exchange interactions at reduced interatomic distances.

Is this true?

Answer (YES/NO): NO